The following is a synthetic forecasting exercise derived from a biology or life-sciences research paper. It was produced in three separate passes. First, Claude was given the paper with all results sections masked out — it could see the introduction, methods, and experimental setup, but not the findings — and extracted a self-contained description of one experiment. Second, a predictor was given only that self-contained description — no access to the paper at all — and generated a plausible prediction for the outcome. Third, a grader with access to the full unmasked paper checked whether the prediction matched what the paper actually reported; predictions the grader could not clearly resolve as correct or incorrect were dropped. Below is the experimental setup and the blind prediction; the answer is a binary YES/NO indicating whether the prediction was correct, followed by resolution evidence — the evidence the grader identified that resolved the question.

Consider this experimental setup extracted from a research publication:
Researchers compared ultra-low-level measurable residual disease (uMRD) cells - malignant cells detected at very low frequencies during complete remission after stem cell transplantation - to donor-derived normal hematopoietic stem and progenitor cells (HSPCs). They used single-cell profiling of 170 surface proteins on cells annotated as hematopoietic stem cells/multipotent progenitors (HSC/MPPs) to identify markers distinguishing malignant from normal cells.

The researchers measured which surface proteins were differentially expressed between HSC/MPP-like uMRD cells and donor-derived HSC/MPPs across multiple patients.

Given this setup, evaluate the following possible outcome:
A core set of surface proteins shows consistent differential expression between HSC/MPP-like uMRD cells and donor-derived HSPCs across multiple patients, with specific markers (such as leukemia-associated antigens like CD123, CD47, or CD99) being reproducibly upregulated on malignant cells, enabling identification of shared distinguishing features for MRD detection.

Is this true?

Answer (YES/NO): NO